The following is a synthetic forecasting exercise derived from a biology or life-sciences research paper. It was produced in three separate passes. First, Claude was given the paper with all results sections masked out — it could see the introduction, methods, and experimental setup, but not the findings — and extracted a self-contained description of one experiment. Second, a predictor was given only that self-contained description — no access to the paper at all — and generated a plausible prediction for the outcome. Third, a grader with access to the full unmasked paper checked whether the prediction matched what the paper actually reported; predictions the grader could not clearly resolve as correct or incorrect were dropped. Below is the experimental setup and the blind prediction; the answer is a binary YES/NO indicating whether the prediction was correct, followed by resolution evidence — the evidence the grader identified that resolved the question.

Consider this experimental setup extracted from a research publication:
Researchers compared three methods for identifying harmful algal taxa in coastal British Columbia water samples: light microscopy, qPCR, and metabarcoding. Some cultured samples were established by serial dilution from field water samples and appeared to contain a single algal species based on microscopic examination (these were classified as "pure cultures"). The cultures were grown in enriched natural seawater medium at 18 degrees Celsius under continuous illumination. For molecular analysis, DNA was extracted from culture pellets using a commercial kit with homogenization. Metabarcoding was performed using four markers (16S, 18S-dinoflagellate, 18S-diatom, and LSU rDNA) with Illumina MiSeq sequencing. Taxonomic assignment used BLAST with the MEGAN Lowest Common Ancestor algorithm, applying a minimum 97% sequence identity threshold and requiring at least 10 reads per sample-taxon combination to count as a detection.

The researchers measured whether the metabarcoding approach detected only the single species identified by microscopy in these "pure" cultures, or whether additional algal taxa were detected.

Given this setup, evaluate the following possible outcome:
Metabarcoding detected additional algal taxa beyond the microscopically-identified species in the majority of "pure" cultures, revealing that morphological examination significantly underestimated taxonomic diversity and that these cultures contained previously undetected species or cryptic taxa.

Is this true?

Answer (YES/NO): NO